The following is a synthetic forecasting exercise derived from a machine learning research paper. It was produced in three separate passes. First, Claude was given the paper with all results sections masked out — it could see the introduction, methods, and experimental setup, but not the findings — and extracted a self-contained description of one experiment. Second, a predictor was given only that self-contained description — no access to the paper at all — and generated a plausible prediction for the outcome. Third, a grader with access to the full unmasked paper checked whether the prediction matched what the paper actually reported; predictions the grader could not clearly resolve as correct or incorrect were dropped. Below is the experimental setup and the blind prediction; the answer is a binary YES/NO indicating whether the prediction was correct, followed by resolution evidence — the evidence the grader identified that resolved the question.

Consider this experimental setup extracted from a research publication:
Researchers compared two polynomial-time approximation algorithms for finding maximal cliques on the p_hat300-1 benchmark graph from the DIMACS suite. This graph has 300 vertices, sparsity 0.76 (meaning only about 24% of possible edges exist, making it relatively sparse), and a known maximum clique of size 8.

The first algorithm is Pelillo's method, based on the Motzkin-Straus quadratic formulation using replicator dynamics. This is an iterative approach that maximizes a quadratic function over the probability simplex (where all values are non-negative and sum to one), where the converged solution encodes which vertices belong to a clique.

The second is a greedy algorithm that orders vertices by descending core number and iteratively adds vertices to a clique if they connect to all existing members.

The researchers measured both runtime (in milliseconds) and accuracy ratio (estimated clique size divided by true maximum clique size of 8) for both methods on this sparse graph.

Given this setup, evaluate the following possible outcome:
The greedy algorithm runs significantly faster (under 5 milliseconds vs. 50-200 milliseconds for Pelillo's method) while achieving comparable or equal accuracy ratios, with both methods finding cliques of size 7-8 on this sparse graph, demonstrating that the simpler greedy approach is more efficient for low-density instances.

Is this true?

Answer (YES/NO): NO